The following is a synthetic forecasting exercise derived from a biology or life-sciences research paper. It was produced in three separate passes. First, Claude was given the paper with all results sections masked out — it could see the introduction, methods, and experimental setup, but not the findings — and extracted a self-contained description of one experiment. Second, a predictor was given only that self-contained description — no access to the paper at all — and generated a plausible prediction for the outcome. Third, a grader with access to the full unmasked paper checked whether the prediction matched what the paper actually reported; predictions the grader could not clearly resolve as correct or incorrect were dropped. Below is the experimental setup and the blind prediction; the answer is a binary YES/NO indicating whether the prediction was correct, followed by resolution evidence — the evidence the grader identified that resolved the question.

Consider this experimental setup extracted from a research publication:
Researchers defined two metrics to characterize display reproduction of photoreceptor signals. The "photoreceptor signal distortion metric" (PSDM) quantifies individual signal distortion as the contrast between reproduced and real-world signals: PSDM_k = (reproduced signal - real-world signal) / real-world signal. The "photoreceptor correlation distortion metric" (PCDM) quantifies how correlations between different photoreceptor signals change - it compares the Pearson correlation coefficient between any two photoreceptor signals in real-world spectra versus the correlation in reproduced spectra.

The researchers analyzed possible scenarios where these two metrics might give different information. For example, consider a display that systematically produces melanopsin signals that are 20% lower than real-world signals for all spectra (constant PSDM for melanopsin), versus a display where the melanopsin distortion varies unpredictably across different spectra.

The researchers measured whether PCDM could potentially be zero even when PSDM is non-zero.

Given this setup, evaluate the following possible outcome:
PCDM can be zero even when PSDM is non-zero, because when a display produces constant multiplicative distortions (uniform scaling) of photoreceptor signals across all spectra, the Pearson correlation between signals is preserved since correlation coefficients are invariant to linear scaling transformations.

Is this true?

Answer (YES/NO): YES